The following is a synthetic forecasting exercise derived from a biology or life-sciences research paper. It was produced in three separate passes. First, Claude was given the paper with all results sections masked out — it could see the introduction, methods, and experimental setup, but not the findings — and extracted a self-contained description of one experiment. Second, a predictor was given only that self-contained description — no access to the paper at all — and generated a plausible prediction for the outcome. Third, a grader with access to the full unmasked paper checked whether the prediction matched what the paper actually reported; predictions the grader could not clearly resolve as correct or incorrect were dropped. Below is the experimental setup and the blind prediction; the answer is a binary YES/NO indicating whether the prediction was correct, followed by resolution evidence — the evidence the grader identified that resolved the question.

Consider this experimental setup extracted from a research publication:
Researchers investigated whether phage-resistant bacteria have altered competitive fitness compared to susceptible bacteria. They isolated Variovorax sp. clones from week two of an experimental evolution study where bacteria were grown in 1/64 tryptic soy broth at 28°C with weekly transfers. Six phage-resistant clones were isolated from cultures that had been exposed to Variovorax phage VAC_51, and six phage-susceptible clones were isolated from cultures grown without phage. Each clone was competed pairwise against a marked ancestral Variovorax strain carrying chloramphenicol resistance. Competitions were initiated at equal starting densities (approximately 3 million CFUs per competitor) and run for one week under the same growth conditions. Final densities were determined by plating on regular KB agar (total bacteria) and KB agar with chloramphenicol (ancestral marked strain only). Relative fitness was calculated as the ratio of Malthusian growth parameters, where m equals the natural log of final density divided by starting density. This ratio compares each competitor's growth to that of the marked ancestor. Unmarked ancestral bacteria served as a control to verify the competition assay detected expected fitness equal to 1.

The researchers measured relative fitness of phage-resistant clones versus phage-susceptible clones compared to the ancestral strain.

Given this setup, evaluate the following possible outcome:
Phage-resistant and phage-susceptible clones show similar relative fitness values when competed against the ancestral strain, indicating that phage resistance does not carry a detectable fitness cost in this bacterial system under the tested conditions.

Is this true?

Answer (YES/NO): YES